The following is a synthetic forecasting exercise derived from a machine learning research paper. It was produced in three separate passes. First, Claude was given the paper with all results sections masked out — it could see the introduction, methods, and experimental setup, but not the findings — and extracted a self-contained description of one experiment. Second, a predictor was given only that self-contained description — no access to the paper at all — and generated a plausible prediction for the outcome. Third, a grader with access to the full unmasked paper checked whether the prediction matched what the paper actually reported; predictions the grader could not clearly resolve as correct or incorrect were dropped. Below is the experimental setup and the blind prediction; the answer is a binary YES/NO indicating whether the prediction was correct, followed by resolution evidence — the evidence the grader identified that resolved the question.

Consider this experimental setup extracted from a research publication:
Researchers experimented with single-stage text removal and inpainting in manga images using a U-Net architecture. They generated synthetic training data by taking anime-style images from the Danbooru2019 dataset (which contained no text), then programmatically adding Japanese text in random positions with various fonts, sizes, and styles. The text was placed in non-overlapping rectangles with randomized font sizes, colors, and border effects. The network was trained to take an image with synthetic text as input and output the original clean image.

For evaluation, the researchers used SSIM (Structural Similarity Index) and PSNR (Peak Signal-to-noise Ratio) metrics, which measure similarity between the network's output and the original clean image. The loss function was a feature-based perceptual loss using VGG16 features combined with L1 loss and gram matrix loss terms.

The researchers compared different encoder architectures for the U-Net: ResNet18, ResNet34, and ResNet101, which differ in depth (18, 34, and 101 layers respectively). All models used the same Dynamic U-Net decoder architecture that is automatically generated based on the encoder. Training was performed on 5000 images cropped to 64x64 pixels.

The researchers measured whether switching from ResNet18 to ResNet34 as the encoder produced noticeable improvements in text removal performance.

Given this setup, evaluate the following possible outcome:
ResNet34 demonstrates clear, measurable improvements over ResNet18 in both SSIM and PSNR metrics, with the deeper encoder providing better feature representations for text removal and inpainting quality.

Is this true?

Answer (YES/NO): NO